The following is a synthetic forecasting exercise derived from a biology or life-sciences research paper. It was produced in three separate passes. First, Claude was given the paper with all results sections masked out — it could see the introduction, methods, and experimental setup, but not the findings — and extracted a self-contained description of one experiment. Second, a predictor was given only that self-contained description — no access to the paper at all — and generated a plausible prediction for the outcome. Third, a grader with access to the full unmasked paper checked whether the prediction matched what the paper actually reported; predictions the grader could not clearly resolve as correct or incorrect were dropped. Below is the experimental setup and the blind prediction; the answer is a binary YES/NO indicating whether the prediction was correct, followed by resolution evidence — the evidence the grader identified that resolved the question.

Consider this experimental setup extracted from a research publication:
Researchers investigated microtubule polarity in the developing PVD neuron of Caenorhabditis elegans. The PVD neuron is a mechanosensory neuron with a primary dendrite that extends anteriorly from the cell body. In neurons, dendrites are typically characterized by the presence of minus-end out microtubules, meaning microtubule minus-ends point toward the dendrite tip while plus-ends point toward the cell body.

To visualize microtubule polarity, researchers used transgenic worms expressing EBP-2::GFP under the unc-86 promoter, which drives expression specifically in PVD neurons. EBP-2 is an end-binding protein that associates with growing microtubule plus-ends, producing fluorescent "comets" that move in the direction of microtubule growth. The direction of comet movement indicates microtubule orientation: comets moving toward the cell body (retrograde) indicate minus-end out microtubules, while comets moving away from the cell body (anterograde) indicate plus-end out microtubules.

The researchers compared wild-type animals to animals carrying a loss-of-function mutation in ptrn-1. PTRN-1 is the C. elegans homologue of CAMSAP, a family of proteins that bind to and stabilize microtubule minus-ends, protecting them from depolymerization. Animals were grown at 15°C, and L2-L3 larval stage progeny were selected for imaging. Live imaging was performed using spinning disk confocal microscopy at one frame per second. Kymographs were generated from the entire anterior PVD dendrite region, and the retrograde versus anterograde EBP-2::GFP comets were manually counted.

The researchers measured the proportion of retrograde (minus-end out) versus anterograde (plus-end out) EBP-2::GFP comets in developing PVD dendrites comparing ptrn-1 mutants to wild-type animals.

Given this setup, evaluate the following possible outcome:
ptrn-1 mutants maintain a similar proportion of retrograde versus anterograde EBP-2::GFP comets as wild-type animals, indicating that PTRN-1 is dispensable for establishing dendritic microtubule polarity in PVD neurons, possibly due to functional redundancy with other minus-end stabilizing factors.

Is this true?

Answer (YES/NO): NO